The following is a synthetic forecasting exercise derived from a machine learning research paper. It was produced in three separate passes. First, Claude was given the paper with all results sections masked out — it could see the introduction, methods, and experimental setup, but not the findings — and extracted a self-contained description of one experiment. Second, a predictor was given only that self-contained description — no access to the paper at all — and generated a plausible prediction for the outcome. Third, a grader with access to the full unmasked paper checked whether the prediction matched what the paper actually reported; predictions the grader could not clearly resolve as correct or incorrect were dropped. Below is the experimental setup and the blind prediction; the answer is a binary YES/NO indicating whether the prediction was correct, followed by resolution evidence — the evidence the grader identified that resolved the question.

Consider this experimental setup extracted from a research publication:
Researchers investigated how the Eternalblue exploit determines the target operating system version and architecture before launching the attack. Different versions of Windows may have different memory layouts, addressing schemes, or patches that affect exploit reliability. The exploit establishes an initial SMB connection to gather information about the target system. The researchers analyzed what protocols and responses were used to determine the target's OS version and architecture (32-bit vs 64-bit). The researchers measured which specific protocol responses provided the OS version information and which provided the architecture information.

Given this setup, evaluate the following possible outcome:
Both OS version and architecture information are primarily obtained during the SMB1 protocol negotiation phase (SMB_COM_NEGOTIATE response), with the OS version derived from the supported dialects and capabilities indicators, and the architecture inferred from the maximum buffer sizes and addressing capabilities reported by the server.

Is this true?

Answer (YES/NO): NO